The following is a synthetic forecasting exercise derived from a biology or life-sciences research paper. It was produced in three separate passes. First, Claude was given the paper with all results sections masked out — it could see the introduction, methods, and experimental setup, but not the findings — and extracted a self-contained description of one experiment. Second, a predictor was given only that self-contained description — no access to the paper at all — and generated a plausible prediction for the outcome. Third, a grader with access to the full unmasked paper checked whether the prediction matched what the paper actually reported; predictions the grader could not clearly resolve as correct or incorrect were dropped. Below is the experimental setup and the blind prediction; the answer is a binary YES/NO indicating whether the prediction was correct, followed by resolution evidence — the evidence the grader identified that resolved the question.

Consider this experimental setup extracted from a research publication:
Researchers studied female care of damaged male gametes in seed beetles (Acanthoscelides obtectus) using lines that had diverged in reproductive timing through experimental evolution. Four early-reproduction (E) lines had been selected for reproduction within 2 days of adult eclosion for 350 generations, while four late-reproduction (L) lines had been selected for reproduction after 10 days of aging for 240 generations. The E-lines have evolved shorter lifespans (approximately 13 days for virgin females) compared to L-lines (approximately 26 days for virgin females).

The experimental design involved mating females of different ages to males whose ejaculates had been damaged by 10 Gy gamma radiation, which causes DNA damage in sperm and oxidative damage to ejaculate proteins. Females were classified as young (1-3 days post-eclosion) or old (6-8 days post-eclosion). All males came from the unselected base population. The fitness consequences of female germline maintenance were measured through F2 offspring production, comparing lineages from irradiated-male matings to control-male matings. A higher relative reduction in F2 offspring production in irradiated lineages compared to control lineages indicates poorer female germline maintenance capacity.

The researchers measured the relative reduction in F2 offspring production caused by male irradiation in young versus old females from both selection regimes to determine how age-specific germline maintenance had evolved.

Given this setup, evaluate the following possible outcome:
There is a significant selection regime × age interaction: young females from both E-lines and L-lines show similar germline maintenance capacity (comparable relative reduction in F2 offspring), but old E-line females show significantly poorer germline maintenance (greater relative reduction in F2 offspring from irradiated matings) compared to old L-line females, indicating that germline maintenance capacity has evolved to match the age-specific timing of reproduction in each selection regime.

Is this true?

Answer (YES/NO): NO